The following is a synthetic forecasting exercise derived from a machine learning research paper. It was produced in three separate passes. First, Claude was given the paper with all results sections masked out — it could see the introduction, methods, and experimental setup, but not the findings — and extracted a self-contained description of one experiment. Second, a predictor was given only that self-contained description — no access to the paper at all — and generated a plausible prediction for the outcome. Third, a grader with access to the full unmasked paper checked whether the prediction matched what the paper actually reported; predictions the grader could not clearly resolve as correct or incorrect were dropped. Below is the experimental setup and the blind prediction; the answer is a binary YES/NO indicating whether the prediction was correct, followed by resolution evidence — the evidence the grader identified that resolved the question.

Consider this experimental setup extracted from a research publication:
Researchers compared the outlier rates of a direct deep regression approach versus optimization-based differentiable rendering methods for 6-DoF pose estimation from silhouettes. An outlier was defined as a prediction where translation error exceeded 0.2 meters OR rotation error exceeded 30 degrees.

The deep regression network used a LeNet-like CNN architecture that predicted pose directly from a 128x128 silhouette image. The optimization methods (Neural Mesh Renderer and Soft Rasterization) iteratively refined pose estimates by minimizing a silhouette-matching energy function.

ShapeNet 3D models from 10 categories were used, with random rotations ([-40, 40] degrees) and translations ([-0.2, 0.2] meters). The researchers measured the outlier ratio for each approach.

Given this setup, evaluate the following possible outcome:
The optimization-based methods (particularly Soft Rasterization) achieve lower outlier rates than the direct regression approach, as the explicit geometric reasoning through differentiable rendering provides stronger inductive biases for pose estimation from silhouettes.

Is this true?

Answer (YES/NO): NO